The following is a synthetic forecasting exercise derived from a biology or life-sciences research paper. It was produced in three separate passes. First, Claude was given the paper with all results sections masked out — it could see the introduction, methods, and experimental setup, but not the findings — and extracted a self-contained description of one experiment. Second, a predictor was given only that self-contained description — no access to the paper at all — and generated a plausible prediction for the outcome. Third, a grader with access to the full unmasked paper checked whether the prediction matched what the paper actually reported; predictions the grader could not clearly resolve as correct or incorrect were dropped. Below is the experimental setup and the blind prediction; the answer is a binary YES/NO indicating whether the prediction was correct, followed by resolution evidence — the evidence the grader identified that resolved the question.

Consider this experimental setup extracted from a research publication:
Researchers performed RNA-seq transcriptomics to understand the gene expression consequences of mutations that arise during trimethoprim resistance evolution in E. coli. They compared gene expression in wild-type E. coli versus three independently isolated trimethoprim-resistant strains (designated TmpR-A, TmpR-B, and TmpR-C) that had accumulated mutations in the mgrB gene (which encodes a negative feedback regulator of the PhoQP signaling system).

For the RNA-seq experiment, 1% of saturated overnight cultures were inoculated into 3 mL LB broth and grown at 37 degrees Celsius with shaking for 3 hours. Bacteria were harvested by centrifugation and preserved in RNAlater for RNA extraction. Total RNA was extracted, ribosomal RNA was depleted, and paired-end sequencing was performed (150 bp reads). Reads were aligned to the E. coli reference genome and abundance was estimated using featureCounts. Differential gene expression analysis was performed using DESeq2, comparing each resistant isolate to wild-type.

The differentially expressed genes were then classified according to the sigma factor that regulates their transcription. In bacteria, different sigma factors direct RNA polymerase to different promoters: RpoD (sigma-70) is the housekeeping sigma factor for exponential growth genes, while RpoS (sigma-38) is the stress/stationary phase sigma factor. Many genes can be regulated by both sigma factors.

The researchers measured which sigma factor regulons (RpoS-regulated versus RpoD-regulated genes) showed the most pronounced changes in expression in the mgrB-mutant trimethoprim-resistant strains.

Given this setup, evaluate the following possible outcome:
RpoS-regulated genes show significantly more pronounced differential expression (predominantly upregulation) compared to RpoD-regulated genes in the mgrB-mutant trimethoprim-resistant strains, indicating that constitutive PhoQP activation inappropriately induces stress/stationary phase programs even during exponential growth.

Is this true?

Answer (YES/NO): NO